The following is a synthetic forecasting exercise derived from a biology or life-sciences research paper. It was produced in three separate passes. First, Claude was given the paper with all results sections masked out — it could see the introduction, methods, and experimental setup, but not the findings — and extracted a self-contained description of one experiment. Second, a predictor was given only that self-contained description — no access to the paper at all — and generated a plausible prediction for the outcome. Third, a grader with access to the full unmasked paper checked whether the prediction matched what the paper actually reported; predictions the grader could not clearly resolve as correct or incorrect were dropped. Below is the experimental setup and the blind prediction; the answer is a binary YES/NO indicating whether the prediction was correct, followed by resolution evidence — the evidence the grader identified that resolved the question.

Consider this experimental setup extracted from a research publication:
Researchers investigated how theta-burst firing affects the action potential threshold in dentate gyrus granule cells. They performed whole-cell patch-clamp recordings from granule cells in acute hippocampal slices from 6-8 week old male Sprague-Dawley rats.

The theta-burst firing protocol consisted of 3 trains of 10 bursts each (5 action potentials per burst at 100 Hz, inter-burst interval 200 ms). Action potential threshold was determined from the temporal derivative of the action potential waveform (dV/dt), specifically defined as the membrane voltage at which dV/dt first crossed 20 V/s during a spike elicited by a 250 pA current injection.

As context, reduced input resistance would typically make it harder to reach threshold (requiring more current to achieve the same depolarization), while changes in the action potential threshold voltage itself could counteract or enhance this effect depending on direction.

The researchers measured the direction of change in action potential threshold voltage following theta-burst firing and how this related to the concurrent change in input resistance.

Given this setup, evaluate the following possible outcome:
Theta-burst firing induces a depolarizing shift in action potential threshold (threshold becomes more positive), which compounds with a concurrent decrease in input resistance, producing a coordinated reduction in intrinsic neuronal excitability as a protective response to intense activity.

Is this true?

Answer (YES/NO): NO